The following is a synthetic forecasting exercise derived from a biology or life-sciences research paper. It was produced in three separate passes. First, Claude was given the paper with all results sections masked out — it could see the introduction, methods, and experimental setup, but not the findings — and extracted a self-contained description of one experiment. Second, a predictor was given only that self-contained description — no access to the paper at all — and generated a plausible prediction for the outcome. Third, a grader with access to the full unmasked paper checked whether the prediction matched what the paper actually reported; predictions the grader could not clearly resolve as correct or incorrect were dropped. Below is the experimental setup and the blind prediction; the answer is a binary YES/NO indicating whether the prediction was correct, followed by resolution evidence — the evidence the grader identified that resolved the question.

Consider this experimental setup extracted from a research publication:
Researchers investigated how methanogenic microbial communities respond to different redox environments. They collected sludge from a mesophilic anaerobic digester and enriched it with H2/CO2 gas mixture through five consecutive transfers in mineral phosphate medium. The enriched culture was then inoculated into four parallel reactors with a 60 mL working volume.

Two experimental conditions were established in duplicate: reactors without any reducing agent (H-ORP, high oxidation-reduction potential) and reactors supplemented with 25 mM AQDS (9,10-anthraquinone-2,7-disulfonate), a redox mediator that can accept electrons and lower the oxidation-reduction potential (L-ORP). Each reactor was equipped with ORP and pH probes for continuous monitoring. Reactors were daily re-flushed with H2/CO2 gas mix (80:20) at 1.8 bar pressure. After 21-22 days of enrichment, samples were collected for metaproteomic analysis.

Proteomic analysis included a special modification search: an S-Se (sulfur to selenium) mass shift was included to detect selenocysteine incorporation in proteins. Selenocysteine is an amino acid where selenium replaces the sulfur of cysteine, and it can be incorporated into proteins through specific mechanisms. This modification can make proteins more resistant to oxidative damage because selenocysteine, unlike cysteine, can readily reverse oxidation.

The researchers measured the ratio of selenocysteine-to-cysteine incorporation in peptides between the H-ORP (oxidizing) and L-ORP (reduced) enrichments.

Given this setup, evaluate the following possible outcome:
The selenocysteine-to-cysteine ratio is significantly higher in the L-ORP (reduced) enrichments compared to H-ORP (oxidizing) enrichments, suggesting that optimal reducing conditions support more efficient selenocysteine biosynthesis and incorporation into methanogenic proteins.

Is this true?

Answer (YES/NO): NO